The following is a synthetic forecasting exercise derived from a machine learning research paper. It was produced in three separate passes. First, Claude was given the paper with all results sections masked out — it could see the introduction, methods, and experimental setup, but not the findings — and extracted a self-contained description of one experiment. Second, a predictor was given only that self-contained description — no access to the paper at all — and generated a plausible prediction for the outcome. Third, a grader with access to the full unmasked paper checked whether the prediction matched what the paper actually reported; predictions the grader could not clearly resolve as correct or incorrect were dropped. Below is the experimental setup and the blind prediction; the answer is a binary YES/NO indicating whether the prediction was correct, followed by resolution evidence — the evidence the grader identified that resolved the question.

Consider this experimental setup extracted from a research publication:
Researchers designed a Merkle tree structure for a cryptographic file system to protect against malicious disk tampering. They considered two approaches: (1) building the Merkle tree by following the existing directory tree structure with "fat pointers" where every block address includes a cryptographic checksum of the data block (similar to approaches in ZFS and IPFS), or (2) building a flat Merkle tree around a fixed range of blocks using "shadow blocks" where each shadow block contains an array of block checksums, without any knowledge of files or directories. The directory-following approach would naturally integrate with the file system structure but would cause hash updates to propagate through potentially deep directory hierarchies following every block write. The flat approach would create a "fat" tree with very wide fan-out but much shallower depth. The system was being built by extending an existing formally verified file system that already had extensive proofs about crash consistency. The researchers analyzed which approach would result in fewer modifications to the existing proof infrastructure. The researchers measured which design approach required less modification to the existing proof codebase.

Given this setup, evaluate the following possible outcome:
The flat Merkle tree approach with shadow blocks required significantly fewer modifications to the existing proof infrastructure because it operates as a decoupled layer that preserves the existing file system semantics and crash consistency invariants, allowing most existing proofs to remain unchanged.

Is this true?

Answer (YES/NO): YES